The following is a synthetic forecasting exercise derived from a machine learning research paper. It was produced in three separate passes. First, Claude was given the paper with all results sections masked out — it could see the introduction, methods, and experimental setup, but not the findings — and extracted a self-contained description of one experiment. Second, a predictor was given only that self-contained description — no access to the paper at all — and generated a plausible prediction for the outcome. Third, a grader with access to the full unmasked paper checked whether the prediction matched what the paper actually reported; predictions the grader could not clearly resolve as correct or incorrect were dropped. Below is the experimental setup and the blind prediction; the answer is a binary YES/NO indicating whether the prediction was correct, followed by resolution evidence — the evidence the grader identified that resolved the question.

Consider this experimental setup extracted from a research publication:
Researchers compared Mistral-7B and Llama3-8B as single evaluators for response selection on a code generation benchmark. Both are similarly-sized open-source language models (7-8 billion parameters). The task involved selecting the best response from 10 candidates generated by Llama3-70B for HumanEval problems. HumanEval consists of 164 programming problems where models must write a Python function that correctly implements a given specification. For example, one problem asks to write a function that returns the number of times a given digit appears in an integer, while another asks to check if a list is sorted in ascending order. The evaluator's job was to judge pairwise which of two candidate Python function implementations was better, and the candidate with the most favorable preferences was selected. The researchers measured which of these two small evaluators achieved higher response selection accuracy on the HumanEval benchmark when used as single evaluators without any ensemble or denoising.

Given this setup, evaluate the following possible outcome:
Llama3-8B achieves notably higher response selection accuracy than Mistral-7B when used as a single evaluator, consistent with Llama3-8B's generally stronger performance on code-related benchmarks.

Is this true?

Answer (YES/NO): NO